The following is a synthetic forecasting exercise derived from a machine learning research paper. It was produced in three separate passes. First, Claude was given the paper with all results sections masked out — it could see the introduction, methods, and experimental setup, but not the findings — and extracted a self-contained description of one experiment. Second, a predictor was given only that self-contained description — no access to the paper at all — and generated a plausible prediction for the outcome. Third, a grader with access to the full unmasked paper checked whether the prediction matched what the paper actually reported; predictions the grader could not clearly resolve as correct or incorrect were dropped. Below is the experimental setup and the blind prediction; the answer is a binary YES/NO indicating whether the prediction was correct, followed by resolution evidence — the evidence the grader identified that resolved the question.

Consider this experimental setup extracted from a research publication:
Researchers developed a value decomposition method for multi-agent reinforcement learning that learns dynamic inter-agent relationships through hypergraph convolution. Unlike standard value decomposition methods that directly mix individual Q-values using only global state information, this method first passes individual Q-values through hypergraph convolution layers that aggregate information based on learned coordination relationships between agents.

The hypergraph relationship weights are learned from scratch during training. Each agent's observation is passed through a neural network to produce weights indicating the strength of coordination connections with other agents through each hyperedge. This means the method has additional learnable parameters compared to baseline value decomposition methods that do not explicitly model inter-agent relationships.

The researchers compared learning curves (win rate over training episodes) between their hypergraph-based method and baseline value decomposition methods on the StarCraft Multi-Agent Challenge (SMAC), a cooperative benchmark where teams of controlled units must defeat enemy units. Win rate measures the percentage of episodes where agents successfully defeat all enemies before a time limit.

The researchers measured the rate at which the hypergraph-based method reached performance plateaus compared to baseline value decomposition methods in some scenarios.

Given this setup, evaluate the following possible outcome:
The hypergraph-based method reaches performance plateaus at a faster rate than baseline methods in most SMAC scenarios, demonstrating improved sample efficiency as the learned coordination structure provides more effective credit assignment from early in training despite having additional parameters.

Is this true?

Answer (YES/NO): NO